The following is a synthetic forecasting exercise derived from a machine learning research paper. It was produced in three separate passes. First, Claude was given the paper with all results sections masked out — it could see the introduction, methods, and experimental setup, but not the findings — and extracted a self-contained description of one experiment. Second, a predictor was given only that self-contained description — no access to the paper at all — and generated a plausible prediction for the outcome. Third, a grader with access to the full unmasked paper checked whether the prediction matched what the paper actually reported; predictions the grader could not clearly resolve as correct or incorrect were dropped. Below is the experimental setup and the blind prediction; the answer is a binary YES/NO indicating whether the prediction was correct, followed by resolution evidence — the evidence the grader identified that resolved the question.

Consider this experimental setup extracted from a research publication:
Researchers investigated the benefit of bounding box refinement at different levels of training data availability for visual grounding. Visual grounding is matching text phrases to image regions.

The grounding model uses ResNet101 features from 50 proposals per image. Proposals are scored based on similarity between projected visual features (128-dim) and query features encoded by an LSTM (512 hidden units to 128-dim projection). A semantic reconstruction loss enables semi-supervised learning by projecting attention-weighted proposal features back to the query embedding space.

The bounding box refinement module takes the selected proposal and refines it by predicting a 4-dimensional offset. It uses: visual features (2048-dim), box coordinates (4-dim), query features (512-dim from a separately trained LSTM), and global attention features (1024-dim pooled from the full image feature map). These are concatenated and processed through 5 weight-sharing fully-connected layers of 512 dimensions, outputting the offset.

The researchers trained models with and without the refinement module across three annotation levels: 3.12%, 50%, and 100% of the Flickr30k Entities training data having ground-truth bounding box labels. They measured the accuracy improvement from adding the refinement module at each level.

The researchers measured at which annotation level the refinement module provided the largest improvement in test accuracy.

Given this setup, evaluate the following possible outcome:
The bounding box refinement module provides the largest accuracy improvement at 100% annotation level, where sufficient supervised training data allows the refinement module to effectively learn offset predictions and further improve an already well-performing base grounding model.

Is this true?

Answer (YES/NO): NO